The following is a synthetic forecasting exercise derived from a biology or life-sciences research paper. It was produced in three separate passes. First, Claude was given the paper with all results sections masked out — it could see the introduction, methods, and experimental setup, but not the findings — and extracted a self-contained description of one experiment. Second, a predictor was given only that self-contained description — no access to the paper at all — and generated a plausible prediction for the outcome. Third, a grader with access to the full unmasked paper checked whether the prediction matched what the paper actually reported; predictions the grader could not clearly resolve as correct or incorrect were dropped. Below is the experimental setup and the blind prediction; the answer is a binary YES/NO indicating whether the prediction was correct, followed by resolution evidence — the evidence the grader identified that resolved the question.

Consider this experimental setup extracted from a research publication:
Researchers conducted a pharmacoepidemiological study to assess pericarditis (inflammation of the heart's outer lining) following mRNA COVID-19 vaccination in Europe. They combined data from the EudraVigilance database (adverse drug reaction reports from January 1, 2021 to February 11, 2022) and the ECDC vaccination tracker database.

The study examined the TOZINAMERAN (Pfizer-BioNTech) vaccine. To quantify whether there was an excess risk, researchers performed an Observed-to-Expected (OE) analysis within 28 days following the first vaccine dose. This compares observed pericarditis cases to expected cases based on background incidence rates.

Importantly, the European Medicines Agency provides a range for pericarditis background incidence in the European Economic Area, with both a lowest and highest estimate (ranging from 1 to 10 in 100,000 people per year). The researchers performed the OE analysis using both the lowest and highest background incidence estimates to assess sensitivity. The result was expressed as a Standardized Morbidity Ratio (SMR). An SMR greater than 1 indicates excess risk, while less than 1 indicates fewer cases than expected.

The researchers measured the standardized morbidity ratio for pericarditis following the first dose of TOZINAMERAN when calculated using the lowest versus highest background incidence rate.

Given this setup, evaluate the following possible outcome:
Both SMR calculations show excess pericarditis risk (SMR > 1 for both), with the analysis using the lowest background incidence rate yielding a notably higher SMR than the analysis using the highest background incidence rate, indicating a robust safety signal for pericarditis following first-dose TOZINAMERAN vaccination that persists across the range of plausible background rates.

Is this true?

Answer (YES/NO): NO